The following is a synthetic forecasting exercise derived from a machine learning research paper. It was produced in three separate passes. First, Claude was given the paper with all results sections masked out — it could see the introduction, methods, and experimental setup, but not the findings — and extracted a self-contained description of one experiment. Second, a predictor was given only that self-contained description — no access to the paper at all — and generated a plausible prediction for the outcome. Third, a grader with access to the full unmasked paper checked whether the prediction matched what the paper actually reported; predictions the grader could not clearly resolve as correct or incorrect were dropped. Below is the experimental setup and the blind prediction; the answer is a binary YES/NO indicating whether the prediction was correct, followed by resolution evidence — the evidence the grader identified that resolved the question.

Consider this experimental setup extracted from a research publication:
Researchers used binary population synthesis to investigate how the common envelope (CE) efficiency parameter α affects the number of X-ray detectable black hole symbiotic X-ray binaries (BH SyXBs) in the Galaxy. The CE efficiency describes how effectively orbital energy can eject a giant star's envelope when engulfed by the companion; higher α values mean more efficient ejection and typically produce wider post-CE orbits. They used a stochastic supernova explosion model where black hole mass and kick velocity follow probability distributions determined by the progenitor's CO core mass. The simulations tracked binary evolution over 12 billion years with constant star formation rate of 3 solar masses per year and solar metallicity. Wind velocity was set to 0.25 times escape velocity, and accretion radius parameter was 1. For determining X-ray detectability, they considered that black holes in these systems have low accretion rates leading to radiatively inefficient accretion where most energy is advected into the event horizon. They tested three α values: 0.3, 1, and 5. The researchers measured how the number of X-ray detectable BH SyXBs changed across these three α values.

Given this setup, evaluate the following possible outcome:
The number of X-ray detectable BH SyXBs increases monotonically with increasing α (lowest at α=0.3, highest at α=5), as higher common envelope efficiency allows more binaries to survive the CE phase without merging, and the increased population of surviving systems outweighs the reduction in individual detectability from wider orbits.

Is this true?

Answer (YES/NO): NO